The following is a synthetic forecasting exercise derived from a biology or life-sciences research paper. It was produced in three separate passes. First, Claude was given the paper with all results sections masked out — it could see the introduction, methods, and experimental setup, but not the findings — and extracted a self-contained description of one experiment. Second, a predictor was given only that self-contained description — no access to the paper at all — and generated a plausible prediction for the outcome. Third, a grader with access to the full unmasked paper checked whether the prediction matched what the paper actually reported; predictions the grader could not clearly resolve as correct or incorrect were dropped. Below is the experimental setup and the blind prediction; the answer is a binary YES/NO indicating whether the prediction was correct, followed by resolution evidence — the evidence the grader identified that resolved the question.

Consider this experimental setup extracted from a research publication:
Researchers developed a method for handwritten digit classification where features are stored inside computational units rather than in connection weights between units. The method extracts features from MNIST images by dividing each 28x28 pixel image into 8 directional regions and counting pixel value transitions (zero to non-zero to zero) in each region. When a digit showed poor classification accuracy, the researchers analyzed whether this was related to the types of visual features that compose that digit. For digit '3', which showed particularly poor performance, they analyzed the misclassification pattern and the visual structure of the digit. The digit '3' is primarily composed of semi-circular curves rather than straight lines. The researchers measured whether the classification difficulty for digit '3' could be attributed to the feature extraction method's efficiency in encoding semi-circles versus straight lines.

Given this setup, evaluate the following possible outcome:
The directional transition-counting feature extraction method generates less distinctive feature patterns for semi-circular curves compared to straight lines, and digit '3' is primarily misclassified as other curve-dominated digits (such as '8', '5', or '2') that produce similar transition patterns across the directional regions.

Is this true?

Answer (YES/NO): NO